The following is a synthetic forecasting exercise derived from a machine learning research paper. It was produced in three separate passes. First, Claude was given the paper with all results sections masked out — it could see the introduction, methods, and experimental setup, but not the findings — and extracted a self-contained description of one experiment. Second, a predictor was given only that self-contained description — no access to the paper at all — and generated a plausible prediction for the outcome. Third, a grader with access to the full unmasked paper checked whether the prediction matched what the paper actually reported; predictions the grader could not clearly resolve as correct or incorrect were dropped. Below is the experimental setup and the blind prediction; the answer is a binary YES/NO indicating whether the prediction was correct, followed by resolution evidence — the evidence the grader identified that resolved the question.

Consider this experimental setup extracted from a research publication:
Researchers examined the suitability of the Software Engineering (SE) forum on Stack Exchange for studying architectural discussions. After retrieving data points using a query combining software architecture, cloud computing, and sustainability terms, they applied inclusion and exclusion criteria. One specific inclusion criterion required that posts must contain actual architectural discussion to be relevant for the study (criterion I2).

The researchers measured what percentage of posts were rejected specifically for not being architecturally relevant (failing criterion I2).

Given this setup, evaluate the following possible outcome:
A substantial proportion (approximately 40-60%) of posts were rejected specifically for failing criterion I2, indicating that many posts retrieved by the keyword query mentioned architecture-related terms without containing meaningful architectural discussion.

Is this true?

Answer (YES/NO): NO